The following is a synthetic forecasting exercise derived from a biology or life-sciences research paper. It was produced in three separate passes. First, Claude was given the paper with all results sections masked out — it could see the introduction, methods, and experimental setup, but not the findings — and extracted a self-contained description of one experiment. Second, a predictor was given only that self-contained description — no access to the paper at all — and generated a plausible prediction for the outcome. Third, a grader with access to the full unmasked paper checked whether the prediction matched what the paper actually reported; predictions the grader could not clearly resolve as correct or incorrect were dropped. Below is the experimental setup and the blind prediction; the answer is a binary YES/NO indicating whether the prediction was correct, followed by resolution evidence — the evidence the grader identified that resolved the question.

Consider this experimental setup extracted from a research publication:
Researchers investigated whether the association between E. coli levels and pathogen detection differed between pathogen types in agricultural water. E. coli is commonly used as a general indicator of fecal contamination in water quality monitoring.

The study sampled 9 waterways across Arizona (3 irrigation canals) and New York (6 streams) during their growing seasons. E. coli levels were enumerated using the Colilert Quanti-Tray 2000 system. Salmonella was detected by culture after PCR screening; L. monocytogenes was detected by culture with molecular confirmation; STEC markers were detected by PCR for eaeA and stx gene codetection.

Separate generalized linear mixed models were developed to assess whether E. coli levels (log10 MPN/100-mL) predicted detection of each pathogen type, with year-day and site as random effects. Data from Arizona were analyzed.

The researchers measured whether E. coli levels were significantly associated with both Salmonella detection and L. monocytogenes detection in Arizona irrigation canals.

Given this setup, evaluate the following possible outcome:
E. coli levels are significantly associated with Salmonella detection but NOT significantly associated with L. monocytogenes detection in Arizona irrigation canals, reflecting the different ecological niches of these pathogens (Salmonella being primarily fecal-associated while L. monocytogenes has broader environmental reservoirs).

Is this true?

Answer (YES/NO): NO